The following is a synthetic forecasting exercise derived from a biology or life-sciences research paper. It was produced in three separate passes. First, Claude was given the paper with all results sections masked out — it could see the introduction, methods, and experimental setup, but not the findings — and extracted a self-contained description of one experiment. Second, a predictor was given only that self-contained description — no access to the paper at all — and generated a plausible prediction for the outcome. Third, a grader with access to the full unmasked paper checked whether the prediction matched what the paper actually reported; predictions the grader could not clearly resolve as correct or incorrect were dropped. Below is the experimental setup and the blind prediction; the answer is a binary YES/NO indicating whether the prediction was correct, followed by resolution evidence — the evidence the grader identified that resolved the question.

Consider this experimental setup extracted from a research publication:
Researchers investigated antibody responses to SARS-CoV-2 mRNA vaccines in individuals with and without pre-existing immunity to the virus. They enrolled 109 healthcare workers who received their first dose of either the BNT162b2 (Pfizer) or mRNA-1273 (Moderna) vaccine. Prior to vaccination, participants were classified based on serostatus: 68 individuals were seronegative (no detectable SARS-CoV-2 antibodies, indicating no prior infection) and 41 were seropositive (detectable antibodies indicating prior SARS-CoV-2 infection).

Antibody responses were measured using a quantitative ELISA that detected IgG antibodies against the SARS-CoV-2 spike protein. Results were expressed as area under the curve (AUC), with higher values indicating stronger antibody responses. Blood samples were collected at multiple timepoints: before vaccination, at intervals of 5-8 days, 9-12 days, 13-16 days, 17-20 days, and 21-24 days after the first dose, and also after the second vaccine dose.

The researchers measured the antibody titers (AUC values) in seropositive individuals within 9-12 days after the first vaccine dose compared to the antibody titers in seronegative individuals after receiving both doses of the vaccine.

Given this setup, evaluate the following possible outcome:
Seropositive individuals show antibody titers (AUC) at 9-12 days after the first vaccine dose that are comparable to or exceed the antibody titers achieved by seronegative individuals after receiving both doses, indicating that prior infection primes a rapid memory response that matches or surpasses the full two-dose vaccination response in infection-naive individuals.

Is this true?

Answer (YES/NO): YES